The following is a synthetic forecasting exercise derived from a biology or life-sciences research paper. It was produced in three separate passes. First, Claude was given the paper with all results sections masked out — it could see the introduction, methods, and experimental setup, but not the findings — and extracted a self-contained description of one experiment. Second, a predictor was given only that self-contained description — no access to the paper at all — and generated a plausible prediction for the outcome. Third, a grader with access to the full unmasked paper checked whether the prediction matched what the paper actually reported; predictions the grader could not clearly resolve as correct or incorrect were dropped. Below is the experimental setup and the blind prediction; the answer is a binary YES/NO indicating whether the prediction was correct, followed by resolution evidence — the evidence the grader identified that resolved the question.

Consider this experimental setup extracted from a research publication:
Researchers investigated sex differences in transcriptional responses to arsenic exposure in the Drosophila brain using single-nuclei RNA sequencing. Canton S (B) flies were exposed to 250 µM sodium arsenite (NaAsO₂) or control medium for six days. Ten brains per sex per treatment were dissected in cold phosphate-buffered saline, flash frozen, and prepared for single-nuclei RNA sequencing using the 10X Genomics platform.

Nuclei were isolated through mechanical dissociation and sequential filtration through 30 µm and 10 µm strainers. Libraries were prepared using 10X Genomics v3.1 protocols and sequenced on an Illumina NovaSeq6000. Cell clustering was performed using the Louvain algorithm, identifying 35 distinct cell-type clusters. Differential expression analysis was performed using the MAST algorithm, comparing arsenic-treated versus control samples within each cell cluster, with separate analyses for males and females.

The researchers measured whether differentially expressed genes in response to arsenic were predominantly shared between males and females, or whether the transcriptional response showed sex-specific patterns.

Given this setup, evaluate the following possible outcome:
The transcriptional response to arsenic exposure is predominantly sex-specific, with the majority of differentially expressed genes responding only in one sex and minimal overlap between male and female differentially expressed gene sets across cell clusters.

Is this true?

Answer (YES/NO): NO